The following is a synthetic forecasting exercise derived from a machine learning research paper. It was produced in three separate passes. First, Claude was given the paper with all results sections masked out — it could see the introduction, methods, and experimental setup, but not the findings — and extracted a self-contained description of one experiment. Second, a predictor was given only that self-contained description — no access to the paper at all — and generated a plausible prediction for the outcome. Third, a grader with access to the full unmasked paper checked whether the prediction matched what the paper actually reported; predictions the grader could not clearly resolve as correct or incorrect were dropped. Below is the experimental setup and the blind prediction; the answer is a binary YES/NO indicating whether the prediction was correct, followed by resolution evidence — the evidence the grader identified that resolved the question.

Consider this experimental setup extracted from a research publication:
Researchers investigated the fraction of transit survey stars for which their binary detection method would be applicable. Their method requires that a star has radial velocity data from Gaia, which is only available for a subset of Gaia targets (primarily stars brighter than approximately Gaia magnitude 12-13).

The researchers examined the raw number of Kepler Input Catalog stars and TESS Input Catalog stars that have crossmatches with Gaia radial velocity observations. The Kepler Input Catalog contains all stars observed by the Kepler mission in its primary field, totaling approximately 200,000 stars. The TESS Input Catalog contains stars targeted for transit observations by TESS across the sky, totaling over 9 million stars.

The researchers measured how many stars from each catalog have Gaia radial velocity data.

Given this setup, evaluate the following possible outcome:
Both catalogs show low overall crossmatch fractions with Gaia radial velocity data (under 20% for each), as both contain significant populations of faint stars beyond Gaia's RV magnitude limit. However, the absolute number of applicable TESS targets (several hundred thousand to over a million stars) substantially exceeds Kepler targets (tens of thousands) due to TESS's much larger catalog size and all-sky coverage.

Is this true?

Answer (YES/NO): YES